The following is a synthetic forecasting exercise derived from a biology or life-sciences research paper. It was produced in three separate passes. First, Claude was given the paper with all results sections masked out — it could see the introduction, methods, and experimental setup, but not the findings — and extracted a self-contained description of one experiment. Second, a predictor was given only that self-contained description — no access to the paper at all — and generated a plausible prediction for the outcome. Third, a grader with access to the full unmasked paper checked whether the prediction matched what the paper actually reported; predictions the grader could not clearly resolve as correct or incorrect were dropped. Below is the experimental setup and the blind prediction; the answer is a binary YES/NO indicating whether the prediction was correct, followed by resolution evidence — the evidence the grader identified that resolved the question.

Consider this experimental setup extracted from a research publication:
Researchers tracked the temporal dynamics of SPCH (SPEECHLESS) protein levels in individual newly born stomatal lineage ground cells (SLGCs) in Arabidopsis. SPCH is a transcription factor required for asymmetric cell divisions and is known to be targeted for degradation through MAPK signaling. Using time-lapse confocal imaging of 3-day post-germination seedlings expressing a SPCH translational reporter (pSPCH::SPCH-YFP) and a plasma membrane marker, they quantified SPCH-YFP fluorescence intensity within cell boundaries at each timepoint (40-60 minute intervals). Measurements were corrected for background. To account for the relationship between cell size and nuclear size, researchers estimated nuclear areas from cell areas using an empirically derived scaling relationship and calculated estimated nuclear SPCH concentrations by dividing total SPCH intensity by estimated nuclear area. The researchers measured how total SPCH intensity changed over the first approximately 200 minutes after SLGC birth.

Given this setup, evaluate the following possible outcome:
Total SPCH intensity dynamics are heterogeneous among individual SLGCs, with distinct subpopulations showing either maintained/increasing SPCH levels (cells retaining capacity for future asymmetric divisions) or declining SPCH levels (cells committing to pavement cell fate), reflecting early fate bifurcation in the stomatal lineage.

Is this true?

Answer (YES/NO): NO